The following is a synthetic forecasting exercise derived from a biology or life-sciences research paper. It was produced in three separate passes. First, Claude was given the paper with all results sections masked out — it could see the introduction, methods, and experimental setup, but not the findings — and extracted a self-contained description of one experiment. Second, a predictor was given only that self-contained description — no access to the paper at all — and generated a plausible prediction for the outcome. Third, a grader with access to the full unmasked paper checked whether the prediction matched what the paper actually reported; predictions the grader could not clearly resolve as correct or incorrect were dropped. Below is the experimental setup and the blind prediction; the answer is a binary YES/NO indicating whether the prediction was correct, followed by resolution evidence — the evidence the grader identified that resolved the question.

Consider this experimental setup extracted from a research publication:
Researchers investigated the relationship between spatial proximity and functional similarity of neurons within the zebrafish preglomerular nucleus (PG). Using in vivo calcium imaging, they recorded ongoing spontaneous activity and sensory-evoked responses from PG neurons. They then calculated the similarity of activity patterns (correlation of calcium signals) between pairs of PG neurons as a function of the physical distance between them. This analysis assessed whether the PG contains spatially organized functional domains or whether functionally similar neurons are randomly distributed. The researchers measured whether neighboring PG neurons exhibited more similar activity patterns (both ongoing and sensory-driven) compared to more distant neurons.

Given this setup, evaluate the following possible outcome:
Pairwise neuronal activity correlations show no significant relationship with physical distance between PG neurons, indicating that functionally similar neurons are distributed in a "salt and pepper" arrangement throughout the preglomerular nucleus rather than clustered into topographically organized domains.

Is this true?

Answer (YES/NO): NO